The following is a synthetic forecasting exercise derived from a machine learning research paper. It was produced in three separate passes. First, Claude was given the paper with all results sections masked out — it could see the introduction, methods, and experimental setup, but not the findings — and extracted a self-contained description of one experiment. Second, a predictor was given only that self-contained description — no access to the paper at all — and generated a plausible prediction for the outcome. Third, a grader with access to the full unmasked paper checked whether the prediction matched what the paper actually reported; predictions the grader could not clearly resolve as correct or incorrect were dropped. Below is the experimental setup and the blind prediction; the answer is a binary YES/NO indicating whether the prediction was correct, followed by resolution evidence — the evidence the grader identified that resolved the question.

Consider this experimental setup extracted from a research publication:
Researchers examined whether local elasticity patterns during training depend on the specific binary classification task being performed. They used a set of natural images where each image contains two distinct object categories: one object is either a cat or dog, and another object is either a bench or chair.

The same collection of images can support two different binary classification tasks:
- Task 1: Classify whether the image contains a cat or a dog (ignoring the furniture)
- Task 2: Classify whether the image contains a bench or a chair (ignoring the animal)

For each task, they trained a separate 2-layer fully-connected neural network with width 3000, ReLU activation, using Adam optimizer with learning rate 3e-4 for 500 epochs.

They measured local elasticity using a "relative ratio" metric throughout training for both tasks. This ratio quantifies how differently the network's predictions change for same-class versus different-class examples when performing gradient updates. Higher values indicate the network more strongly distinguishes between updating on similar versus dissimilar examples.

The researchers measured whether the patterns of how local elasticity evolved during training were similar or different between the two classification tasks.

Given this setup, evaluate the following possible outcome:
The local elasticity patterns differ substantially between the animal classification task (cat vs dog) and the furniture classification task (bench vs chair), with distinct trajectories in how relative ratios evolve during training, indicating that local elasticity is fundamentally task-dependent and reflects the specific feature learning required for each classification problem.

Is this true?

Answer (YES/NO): YES